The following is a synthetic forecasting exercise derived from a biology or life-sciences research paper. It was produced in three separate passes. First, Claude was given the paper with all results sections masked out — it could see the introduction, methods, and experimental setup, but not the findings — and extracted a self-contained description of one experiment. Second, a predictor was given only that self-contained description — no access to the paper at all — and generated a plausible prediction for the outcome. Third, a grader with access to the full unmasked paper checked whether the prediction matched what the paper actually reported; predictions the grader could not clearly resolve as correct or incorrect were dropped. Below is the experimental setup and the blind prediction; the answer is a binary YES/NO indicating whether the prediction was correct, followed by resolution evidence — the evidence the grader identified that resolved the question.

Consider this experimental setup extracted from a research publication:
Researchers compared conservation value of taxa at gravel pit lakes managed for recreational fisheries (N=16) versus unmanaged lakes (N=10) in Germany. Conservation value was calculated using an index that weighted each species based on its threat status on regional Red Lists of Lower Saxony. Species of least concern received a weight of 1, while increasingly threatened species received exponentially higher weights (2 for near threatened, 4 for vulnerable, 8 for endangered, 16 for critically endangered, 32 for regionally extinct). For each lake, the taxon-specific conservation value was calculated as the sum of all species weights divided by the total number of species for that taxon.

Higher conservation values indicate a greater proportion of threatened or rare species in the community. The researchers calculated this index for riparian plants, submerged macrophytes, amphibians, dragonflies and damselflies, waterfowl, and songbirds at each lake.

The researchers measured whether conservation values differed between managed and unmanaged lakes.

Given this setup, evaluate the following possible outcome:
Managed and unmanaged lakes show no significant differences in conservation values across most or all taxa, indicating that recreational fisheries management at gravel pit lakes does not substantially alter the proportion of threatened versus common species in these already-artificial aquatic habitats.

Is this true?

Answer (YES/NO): YES